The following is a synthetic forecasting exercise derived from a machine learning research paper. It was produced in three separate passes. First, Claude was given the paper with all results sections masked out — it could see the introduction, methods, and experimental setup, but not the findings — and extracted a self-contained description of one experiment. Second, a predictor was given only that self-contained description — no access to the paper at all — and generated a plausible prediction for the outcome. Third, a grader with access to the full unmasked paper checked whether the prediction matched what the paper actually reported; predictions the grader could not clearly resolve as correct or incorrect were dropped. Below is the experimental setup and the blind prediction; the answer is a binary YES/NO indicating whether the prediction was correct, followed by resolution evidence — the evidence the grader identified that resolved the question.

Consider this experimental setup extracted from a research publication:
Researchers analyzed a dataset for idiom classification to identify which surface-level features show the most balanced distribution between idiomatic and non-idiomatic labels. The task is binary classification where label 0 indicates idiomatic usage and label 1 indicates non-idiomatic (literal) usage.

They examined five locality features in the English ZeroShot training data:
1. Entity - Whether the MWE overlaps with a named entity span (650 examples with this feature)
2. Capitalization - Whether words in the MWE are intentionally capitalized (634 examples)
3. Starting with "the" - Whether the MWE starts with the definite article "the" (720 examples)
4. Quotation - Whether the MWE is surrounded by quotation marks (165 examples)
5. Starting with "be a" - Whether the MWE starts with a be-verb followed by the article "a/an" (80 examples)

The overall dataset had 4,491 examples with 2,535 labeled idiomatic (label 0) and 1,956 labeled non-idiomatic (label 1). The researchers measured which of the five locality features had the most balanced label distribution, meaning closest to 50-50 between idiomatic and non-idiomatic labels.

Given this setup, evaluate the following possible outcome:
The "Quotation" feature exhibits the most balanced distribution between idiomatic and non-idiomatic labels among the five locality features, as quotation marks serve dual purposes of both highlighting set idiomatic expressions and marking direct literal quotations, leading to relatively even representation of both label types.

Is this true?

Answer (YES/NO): NO